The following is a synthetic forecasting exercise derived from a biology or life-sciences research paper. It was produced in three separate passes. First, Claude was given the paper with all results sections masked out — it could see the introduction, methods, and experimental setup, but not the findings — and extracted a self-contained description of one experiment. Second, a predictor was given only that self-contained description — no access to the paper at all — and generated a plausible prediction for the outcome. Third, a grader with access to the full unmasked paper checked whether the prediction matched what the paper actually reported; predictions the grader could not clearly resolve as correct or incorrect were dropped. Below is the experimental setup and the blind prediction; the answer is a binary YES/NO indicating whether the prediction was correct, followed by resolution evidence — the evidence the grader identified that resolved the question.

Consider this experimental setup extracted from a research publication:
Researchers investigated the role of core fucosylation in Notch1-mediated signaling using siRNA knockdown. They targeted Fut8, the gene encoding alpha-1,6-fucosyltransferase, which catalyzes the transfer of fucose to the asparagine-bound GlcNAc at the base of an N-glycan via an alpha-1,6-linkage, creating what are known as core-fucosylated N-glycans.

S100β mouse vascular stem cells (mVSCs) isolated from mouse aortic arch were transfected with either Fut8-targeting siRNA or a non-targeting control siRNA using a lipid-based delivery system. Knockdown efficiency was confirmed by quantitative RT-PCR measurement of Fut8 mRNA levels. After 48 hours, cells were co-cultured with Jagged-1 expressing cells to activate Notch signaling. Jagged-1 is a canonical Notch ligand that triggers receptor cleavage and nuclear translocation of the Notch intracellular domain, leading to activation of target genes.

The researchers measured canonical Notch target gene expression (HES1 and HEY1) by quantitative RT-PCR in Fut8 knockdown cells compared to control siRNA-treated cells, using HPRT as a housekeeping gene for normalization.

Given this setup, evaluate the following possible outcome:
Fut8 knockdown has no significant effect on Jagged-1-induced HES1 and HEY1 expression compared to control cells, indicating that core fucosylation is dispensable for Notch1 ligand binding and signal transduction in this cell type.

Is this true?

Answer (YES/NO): NO